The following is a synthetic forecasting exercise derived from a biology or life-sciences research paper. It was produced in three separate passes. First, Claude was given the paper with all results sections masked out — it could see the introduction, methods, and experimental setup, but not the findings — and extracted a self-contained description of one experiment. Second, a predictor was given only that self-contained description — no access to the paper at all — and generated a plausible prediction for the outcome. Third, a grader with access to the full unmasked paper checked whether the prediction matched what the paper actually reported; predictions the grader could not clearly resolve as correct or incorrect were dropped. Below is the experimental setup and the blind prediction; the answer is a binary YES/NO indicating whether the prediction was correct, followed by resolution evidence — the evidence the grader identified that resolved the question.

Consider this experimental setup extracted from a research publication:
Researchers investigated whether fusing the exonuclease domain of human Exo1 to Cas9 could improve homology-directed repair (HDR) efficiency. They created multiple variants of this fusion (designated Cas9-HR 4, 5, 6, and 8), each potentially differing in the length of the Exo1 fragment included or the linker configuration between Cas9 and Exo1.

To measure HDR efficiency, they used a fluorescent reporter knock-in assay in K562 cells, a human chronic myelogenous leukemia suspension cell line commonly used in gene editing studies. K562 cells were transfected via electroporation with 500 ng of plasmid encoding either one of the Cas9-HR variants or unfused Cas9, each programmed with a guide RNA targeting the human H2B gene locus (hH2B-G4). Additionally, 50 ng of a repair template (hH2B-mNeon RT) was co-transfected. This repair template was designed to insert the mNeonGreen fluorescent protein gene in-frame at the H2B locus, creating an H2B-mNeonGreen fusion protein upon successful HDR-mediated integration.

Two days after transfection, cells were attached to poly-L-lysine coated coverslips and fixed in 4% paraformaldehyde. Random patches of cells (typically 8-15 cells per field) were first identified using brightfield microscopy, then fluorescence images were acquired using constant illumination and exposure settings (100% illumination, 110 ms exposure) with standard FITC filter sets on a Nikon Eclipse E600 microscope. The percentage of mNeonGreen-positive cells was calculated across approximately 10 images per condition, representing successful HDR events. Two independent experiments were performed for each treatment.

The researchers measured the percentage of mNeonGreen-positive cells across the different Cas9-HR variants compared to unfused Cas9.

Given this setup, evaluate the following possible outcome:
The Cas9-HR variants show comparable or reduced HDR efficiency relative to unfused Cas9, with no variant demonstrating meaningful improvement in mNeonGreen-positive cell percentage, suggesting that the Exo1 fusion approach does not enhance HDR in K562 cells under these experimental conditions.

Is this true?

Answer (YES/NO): NO